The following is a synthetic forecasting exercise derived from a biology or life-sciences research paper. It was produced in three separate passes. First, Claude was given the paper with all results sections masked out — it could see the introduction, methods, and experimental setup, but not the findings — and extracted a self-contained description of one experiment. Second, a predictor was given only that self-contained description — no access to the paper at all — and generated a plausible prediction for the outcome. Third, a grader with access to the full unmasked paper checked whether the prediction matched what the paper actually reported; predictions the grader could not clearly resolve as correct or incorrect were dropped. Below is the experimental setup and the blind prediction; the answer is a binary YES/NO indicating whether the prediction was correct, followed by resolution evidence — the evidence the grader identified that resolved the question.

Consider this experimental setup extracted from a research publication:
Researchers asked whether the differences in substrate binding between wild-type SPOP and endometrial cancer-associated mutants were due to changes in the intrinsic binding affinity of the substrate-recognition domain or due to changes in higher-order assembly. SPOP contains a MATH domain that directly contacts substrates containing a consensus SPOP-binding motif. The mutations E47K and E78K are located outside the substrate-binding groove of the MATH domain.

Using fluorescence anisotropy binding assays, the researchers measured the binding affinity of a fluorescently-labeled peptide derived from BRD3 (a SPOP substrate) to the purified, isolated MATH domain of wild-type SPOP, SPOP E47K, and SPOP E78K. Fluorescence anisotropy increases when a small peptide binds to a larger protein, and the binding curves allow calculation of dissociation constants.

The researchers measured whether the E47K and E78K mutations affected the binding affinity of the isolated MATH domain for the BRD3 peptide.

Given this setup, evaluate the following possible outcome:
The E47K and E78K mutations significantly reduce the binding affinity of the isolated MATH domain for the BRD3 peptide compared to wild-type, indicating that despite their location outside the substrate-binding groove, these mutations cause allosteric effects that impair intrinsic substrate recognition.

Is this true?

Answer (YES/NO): NO